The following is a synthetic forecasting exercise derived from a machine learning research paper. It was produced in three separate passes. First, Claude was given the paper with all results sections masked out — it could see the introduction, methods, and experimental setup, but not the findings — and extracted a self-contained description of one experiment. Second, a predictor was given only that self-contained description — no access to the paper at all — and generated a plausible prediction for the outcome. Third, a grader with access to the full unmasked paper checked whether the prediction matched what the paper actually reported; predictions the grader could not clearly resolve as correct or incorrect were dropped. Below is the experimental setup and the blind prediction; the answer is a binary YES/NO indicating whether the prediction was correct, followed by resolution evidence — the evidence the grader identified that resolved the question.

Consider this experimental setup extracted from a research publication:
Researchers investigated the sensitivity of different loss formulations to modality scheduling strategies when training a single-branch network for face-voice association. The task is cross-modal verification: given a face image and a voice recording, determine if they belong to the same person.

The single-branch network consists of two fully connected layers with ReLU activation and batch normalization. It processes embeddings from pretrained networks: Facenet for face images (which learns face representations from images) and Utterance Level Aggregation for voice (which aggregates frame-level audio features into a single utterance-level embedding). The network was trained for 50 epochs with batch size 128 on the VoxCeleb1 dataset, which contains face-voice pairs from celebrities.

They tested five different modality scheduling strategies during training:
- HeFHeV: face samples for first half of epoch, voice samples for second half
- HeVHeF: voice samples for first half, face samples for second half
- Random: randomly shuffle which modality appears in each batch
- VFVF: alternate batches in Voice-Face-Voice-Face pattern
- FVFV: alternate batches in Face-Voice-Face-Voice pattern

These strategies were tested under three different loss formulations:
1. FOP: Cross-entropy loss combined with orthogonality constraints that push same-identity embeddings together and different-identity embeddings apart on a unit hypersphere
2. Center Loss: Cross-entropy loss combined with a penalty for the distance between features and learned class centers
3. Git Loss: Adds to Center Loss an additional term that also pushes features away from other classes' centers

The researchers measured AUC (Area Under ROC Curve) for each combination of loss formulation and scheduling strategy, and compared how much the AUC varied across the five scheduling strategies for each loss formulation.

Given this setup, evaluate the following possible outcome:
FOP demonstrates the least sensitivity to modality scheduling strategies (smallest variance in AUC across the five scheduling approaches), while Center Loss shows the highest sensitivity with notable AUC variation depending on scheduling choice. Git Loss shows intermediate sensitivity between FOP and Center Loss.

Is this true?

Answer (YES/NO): NO